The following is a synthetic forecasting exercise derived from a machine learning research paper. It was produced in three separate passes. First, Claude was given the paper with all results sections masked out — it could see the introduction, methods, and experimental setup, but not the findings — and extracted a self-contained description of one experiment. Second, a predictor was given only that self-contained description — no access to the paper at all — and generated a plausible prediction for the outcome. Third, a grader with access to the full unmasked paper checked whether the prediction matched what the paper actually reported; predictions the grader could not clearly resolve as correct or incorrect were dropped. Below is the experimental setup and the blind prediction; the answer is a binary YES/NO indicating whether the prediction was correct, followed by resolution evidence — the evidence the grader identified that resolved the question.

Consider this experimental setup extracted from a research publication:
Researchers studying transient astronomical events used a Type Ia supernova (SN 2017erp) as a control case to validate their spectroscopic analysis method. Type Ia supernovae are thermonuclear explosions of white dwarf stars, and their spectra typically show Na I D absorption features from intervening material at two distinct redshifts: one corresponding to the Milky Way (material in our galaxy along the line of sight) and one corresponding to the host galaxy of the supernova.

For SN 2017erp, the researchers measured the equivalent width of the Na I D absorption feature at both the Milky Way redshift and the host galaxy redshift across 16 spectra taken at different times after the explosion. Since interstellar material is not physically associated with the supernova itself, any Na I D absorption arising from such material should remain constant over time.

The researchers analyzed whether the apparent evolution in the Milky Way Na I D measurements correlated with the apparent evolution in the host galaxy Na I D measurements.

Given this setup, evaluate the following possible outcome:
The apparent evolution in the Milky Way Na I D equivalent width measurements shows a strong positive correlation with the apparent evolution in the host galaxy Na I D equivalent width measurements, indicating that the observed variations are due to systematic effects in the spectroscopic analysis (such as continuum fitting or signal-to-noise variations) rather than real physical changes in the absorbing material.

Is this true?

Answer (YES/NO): YES